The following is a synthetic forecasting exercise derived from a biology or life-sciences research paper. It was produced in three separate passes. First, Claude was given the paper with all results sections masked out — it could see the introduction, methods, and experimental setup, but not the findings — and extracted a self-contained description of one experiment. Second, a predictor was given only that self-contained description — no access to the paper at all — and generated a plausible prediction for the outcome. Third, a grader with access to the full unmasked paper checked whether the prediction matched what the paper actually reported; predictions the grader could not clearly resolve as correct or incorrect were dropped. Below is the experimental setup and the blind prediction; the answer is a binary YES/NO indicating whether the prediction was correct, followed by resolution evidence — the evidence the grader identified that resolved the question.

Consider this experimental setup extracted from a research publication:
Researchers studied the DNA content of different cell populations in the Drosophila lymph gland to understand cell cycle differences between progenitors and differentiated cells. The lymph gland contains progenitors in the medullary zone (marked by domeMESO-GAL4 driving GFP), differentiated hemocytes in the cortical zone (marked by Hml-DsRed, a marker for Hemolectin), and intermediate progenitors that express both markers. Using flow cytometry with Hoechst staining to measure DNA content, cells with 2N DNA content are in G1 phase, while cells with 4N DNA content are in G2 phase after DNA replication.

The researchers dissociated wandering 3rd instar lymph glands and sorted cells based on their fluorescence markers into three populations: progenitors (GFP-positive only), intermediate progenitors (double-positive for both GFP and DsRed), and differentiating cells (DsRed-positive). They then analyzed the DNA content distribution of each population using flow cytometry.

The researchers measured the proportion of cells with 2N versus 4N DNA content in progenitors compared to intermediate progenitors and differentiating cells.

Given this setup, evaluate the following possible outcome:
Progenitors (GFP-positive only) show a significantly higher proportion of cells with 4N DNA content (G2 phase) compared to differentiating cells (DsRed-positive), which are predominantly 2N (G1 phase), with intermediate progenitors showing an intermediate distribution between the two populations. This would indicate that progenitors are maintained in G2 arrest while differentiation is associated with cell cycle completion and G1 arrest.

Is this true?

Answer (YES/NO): NO